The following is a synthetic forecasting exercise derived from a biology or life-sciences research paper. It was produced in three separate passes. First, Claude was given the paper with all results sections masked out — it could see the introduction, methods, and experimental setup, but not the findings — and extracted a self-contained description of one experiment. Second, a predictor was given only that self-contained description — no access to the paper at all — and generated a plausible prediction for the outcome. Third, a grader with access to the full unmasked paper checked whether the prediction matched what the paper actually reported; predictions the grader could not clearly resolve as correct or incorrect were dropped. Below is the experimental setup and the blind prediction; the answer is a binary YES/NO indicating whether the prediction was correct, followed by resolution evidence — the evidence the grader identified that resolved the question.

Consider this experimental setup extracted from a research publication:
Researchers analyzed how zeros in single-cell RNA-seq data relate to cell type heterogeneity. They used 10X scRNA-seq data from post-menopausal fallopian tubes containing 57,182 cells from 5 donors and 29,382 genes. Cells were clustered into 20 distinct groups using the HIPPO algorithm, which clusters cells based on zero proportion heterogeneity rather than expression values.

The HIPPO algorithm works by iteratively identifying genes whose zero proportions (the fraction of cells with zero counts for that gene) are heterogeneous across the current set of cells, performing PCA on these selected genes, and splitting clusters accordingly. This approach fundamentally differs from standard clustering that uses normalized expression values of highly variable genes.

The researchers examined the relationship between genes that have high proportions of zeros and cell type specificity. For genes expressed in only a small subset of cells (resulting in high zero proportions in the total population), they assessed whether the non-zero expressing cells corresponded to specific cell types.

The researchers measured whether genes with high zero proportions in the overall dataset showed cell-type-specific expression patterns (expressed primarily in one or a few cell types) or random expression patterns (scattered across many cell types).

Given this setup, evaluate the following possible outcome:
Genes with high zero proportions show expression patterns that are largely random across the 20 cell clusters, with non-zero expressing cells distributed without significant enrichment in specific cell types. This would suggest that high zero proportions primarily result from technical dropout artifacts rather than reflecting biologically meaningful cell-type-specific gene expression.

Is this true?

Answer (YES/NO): NO